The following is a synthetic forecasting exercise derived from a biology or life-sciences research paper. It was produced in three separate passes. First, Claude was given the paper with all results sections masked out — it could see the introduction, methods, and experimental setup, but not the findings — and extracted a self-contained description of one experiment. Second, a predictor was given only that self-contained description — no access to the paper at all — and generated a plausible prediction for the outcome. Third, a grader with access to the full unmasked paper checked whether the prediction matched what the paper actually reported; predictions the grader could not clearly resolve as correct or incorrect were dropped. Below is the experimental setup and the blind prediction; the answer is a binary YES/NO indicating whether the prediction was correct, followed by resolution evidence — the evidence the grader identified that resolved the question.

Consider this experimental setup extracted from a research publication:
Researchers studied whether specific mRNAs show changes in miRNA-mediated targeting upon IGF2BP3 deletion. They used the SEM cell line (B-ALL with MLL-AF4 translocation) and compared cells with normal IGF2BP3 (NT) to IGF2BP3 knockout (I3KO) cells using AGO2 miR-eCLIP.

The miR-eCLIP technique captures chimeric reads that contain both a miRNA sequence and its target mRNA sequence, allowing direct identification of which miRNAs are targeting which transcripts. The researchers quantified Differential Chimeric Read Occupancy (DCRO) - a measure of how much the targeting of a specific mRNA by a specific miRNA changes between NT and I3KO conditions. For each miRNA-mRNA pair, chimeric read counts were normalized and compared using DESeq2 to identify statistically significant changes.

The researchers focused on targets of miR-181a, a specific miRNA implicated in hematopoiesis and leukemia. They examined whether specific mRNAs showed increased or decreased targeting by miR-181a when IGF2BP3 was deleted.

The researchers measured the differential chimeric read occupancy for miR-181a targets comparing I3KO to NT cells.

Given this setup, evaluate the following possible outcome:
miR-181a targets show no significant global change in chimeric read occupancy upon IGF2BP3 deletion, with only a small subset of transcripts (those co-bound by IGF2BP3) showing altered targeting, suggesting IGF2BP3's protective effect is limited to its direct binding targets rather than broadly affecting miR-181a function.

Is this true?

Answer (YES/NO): NO